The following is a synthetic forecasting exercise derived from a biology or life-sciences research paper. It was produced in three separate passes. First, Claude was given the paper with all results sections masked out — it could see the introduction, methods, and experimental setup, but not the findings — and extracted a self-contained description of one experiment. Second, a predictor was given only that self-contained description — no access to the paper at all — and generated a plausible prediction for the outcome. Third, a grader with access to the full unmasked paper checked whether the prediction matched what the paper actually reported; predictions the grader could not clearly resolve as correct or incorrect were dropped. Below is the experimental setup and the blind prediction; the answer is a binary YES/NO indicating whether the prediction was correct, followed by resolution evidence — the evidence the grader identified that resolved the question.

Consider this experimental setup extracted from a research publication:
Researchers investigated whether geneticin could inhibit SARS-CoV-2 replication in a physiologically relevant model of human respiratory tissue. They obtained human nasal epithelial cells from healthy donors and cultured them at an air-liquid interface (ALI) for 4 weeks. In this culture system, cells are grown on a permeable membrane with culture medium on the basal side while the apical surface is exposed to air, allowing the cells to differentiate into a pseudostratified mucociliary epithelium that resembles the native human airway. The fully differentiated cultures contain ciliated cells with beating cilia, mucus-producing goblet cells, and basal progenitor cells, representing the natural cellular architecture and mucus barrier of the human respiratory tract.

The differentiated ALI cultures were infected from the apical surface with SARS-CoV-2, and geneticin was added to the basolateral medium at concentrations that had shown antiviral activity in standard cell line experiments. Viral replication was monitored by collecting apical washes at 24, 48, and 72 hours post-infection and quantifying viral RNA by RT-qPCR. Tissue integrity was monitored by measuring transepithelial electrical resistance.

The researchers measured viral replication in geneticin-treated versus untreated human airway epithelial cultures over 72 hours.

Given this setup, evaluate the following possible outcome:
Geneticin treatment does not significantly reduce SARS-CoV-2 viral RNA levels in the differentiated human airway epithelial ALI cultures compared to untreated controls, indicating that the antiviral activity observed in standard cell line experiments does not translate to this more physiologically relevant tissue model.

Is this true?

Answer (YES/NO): NO